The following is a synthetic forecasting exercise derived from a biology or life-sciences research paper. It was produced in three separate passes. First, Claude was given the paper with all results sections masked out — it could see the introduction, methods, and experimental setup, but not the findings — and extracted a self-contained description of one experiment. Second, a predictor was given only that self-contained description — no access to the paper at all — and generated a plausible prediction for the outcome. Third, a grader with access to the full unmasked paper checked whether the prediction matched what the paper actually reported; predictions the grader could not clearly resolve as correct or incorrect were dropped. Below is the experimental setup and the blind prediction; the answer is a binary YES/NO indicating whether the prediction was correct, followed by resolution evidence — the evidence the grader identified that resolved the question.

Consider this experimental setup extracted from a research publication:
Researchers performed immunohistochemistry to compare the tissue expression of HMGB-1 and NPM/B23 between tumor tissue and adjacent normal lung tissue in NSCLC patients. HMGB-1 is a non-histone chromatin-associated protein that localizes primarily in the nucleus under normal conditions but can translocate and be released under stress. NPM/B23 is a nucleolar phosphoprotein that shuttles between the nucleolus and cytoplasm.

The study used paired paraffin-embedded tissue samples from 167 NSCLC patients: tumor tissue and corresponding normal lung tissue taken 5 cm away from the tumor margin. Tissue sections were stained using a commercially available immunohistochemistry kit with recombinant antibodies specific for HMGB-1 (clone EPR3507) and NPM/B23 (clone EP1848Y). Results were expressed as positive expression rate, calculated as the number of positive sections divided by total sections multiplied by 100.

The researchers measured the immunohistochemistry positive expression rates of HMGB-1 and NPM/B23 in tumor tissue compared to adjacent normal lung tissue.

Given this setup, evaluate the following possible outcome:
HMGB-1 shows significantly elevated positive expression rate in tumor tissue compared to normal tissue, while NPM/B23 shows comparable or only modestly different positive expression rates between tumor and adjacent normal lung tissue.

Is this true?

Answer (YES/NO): NO